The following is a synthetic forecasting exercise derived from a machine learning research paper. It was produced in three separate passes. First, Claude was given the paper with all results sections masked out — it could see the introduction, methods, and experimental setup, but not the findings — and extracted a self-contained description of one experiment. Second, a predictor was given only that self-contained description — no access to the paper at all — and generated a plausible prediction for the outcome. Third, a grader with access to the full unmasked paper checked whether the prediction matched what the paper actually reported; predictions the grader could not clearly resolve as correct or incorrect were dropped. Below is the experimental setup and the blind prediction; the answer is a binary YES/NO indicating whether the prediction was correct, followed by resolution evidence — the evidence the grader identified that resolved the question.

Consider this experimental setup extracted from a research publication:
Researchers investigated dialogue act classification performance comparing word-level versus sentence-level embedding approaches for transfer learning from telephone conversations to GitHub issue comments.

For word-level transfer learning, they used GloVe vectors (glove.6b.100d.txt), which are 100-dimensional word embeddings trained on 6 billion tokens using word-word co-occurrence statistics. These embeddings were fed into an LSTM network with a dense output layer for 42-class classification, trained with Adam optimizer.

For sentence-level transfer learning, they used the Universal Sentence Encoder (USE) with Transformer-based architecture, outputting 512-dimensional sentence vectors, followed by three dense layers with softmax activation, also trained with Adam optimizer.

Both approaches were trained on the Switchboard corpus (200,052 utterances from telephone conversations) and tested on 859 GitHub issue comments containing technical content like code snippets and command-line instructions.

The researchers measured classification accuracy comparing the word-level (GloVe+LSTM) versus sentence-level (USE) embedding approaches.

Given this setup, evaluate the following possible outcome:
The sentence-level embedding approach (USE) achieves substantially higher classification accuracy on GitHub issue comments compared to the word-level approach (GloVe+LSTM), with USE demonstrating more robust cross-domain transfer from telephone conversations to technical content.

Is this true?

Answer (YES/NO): YES